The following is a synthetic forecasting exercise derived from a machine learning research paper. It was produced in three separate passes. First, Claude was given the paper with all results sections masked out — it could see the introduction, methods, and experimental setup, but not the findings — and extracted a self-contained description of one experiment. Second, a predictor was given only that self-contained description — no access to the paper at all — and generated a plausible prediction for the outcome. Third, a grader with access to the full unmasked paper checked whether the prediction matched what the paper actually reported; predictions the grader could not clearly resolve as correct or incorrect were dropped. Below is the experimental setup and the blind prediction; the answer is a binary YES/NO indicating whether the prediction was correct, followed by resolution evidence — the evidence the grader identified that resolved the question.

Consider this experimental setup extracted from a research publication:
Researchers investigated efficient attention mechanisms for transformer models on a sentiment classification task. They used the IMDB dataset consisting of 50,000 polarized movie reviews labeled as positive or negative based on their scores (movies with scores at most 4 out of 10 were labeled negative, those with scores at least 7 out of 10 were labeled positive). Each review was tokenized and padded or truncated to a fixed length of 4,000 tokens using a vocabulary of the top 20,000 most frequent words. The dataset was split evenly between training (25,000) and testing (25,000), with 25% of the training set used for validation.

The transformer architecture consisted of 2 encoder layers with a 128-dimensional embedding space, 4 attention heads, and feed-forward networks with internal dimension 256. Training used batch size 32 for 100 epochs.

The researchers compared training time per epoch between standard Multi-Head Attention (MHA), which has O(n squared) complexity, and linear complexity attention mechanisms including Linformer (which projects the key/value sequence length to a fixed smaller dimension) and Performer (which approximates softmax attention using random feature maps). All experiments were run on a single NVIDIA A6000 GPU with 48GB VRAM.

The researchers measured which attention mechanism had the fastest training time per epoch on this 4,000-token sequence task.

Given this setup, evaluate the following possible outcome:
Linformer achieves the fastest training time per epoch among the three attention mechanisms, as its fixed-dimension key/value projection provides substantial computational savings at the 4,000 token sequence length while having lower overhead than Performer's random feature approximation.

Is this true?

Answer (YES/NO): YES